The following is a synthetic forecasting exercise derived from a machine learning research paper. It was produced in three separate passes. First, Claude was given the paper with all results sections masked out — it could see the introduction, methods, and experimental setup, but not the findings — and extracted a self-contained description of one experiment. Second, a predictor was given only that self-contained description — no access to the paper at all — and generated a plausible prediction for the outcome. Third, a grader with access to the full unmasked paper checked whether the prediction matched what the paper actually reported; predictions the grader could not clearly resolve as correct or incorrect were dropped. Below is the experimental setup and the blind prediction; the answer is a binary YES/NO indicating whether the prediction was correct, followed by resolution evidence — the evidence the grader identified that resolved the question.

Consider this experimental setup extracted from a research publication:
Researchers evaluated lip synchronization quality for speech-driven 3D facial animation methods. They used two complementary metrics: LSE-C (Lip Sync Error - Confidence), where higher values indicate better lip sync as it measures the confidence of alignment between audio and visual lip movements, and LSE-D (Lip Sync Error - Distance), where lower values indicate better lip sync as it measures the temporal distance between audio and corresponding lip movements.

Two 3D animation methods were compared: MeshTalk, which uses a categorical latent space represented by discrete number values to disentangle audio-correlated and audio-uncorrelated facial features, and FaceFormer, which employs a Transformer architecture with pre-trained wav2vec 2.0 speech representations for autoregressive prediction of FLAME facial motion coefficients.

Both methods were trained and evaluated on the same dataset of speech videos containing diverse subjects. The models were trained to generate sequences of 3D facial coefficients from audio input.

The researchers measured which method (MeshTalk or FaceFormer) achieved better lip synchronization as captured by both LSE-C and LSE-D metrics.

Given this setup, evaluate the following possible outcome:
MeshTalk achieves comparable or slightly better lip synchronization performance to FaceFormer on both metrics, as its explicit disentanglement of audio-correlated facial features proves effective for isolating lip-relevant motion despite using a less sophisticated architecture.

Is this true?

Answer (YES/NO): NO